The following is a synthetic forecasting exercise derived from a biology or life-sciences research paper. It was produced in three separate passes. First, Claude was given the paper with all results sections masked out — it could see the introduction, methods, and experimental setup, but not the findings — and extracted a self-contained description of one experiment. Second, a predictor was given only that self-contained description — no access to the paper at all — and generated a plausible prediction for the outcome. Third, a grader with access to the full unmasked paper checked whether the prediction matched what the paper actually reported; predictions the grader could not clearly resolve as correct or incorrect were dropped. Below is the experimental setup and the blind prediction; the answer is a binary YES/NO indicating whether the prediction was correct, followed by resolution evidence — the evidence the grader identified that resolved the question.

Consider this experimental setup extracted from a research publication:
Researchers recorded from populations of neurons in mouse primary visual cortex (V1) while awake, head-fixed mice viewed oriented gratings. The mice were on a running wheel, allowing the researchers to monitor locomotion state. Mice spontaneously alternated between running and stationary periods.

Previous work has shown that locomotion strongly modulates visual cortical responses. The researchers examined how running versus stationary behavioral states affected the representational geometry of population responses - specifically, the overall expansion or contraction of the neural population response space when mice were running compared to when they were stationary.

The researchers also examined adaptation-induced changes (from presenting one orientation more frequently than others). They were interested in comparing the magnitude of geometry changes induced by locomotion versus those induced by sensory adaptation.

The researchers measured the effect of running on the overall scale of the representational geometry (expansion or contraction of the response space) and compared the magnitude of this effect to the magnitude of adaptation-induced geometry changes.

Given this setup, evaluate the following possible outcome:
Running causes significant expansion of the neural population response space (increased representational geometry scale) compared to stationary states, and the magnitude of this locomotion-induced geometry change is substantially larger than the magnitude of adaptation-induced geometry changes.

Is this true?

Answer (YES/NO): YES